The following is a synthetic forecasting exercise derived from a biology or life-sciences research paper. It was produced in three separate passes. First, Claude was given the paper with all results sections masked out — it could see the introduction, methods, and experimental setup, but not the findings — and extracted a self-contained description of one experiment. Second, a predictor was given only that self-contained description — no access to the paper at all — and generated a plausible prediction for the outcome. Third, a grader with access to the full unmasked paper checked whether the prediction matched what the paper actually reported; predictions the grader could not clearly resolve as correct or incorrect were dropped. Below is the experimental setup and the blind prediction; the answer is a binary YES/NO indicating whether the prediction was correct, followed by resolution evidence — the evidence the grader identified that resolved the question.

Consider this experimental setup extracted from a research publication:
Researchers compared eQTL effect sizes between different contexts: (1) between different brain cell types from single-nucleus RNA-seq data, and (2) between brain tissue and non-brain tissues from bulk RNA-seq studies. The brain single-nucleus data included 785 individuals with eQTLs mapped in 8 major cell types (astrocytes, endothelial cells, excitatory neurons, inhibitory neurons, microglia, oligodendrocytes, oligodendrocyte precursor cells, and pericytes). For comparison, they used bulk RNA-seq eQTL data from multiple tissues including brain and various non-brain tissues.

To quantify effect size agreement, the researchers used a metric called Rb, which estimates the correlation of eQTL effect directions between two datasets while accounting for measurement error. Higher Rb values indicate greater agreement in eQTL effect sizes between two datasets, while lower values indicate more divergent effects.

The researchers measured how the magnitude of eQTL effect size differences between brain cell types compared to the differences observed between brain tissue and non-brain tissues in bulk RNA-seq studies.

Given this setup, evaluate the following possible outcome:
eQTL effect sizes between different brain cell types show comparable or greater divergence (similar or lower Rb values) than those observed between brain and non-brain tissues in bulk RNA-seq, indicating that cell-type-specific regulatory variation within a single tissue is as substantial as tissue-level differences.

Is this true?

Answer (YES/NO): YES